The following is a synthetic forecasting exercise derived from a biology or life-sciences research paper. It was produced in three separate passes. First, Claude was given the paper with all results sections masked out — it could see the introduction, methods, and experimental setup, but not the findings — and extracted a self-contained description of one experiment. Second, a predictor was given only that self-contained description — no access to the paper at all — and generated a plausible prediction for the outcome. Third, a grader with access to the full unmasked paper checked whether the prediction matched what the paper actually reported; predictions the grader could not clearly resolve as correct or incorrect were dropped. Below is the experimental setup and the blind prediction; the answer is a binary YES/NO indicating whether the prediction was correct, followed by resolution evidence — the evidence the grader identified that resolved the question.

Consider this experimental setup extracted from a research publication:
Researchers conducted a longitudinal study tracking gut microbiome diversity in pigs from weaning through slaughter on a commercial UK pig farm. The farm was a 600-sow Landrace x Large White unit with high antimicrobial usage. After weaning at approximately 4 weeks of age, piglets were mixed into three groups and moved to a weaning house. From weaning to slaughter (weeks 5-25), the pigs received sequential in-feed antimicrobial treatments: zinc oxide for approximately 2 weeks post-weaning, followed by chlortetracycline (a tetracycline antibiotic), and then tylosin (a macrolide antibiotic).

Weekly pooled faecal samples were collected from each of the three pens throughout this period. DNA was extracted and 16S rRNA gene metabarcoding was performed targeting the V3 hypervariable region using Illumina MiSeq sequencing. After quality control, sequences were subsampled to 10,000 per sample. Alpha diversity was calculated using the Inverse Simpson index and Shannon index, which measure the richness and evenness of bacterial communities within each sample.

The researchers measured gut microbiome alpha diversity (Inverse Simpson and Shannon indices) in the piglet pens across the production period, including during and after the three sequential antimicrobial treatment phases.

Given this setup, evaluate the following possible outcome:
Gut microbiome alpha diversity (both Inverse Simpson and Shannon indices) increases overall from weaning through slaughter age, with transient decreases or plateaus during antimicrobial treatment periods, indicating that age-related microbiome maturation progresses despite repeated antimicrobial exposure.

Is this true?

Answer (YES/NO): NO